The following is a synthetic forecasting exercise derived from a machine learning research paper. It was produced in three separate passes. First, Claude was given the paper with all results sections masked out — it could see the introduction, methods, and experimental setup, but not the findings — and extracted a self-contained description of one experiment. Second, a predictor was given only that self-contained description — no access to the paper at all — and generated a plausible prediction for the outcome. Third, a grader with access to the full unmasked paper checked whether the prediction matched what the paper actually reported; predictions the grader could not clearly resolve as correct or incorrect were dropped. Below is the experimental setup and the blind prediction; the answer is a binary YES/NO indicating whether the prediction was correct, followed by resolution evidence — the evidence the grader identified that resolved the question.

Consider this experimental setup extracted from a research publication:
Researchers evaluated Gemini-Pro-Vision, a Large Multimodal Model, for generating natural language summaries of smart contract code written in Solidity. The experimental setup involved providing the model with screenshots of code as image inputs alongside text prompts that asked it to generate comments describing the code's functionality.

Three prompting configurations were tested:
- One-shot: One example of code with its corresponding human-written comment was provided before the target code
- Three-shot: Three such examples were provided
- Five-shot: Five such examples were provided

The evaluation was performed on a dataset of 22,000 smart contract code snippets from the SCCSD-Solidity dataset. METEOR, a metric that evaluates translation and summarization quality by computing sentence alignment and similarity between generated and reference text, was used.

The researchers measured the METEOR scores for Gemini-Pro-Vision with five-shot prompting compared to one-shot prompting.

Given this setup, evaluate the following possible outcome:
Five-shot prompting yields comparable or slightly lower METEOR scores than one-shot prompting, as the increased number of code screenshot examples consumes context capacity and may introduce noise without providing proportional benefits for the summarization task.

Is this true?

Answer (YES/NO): YES